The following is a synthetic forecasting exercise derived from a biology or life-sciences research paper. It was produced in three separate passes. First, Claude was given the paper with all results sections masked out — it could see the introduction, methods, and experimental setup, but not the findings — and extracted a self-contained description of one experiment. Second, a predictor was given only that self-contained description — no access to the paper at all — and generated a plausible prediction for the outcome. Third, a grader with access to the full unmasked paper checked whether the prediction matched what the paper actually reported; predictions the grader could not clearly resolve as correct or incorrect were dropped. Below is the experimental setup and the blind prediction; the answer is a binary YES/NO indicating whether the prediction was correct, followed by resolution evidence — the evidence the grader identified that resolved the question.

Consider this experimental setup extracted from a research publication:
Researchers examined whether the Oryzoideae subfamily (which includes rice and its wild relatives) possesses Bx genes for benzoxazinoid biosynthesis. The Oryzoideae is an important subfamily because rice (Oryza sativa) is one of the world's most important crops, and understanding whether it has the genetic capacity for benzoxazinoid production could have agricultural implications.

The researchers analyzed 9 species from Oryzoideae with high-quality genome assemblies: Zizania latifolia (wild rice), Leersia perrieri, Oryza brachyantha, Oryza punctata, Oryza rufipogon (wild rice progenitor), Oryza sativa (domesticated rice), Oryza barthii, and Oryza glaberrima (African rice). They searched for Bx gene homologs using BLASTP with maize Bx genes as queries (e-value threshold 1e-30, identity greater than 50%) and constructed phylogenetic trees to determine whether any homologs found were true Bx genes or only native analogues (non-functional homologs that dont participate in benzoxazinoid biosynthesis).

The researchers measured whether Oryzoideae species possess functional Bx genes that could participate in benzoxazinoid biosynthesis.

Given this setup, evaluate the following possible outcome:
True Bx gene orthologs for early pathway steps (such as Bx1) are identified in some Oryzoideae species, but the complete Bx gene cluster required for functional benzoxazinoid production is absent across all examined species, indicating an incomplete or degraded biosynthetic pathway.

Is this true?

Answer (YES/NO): NO